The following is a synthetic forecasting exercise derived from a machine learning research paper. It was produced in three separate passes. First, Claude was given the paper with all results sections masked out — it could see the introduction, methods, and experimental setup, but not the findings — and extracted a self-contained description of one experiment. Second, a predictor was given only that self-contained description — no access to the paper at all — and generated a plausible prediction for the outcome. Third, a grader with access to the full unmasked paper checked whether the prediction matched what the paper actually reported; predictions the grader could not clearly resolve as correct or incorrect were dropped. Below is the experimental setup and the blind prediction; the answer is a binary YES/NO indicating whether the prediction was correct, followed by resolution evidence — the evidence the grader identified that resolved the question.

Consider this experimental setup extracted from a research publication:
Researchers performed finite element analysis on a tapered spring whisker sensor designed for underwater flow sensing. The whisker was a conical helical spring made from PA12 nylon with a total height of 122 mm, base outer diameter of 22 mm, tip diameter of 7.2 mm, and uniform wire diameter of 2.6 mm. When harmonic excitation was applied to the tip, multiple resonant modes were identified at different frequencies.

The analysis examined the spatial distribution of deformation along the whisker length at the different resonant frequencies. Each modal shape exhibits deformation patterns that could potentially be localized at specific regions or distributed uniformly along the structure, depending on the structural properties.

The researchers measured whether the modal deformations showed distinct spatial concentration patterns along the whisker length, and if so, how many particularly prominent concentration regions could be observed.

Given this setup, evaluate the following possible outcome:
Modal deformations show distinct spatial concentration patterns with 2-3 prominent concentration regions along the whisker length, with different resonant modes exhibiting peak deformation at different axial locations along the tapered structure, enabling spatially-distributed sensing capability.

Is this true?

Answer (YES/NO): YES